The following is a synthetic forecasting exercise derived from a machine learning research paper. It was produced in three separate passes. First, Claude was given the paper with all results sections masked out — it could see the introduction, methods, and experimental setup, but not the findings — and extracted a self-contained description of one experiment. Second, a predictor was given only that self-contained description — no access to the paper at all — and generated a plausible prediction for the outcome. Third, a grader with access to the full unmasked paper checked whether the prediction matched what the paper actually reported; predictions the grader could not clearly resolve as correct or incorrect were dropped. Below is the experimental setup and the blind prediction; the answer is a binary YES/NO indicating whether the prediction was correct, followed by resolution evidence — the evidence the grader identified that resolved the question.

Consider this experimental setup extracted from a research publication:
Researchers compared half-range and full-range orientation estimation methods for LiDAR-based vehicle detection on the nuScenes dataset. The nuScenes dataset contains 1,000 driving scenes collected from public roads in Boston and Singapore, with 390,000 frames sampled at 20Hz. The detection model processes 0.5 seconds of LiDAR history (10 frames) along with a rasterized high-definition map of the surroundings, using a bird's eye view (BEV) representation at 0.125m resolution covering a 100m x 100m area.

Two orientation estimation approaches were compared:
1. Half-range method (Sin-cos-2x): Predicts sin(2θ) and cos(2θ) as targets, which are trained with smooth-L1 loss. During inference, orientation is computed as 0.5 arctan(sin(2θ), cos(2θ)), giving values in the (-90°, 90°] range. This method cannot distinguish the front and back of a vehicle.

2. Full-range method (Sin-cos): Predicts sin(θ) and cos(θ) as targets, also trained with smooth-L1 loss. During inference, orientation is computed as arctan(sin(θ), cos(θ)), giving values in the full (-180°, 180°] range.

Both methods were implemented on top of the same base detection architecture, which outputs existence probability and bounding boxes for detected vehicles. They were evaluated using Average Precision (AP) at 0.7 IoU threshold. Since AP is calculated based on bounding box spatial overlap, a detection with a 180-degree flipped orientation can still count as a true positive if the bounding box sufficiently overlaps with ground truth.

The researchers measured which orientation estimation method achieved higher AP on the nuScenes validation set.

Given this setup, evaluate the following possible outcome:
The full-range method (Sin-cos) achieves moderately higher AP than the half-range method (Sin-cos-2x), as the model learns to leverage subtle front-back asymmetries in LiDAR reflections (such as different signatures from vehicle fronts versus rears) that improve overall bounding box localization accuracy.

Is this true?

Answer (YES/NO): NO